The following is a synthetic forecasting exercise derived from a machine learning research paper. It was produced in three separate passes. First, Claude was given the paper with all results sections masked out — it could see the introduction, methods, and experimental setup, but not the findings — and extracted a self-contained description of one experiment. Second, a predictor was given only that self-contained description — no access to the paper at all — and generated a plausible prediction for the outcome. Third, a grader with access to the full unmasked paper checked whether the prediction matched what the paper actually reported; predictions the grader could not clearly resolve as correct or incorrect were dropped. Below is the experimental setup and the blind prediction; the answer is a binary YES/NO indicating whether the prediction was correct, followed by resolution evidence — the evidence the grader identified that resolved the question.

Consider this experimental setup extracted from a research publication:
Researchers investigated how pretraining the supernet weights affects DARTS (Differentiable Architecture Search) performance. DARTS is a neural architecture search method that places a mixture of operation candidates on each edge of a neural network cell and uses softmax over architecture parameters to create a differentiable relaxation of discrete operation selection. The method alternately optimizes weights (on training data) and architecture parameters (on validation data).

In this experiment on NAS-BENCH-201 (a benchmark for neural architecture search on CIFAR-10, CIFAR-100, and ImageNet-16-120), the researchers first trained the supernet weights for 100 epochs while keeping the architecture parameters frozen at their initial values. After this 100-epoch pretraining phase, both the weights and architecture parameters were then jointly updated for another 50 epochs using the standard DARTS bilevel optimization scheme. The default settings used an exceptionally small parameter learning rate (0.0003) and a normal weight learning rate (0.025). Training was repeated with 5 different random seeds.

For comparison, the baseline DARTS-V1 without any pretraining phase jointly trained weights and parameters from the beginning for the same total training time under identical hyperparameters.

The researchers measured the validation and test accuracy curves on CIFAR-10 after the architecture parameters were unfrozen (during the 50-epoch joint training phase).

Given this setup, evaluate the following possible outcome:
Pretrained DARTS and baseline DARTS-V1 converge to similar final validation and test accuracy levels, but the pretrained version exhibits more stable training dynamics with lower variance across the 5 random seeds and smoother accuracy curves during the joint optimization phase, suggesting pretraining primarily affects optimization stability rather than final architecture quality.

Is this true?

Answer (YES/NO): NO